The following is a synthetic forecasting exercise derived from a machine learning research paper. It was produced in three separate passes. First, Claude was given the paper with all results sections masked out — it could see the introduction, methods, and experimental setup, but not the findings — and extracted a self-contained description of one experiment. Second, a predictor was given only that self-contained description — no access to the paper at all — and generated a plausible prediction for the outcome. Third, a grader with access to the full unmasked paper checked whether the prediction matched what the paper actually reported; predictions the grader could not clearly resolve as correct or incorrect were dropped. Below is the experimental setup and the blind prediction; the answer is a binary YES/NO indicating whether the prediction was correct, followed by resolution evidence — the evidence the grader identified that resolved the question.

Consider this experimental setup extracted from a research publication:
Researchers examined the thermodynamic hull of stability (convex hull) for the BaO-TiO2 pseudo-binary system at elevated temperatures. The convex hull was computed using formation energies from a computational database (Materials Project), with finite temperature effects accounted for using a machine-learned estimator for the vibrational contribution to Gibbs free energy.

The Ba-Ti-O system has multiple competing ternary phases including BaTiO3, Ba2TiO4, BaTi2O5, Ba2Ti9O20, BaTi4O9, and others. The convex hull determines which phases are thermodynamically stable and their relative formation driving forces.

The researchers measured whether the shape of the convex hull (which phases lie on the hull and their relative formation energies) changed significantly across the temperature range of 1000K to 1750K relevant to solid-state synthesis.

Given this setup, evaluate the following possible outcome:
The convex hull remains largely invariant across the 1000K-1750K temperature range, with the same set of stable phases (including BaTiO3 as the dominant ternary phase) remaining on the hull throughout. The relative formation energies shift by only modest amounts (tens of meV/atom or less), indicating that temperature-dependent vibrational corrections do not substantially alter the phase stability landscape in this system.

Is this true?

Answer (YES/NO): YES